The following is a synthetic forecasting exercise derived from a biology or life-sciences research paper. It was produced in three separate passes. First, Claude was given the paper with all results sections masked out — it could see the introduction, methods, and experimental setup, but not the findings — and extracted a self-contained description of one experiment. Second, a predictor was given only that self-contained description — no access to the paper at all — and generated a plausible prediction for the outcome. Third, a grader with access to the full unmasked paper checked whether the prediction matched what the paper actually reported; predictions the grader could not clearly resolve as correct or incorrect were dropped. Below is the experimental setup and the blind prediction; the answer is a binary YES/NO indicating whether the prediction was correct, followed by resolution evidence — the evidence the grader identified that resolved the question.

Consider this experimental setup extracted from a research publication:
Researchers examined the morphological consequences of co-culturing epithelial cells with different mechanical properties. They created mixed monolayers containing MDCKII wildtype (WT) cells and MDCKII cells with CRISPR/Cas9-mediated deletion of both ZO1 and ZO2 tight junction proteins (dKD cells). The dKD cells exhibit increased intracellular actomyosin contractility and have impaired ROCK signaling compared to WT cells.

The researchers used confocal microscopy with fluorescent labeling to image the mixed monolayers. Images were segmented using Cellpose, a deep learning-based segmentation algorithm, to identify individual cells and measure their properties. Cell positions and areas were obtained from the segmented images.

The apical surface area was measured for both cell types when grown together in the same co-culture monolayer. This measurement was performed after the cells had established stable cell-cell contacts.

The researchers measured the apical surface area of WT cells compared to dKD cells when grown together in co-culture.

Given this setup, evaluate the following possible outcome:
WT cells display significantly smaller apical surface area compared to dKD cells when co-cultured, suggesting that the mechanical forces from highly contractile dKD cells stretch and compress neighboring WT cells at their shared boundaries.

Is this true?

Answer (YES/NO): YES